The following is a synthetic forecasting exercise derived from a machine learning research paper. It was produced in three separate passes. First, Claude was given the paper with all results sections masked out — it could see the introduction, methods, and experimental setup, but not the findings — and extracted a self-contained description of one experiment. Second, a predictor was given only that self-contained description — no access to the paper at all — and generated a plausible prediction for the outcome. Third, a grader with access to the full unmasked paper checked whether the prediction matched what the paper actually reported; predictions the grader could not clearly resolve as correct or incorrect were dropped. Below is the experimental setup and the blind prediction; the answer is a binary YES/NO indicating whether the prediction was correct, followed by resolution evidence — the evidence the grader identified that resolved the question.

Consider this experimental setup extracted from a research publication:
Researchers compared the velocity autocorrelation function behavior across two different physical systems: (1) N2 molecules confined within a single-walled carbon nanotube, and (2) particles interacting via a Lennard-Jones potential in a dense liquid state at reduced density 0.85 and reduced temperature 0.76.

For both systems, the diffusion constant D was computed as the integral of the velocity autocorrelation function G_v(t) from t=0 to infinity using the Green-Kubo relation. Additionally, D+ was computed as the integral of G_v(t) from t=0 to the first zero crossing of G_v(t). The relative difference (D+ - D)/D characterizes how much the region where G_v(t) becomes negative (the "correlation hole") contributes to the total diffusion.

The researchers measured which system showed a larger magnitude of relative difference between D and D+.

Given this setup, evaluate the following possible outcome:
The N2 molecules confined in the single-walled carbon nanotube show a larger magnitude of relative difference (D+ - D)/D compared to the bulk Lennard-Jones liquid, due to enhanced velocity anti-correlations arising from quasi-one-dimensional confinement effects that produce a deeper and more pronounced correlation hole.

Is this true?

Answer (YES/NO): NO